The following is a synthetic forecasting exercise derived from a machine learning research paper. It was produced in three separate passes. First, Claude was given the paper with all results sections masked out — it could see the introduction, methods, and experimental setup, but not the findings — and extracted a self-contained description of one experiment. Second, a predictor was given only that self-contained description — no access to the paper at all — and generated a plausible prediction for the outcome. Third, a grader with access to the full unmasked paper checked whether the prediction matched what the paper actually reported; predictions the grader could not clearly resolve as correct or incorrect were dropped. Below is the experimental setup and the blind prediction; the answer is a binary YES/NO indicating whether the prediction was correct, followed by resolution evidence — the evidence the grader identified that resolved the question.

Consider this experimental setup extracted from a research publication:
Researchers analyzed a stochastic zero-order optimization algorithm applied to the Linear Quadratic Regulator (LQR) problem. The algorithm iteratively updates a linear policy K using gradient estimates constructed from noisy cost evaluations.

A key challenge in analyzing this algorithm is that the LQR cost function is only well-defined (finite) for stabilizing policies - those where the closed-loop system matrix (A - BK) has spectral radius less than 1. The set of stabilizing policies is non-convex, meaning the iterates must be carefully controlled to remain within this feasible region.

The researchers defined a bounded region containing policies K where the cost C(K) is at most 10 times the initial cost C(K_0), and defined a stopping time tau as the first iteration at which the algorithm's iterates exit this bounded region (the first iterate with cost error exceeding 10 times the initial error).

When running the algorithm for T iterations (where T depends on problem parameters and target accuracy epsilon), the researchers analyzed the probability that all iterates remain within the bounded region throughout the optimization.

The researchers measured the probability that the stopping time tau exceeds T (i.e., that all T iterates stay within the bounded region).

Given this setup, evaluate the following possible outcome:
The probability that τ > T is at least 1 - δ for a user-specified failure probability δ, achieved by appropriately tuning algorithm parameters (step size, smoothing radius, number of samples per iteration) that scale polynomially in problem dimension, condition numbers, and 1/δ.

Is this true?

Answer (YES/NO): NO